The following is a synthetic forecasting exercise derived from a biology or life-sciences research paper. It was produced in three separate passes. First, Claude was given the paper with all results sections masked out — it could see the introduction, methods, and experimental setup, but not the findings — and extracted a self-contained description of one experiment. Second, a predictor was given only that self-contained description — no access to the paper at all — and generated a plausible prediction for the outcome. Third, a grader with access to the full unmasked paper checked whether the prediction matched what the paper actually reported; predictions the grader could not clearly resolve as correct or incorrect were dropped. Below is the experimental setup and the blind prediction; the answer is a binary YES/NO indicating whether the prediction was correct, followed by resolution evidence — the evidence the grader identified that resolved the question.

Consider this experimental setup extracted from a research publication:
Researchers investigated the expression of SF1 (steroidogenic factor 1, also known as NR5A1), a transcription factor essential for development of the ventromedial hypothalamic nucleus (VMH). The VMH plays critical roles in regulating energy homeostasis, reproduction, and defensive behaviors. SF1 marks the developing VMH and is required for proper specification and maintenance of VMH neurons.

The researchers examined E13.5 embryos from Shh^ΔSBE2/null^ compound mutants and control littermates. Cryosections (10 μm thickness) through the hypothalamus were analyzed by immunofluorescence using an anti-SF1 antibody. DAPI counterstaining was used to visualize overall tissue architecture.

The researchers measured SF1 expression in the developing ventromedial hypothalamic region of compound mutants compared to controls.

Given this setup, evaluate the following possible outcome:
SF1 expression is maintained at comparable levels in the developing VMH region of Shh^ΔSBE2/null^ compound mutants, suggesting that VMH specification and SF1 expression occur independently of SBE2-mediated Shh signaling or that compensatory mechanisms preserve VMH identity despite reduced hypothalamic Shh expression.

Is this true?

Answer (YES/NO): NO